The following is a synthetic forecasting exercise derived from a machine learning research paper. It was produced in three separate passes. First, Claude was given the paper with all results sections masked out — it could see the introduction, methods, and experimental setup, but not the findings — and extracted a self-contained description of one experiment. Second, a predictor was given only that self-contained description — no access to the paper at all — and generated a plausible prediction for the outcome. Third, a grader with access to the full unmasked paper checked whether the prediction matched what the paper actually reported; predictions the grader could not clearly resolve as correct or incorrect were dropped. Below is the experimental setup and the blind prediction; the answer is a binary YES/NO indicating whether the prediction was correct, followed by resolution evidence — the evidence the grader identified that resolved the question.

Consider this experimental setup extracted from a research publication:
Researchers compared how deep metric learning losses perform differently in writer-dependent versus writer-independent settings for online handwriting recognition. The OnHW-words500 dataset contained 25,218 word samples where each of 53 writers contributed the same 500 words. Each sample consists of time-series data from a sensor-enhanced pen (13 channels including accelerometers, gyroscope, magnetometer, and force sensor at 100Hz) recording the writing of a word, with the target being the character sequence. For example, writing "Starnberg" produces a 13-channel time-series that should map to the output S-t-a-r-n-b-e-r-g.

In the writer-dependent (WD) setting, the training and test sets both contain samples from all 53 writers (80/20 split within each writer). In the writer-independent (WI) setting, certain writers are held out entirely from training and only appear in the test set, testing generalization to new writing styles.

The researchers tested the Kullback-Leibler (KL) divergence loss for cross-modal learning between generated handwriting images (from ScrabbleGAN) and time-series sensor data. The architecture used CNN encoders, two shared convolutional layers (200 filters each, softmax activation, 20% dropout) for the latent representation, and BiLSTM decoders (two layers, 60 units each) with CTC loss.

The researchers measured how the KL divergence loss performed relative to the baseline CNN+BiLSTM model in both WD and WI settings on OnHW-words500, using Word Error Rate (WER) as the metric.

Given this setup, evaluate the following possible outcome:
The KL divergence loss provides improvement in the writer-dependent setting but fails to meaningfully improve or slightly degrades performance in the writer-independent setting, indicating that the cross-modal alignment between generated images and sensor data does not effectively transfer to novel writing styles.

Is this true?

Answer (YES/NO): YES